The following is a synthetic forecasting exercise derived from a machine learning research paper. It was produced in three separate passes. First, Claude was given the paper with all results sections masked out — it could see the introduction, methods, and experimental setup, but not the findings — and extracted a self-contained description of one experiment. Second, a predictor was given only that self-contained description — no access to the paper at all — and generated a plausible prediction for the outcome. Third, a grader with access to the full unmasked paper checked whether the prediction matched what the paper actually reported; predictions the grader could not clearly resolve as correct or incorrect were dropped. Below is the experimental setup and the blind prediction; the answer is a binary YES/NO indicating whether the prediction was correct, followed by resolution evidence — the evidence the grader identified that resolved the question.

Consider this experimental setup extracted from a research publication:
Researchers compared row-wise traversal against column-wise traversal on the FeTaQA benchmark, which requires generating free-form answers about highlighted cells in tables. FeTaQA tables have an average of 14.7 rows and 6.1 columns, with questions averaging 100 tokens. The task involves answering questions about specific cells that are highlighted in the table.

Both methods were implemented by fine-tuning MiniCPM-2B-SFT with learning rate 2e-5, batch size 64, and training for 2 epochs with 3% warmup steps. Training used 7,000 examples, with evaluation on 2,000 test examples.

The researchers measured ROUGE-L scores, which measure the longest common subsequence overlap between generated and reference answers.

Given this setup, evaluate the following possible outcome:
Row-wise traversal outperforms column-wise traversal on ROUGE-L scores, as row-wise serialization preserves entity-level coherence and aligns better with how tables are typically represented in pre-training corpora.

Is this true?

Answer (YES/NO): YES